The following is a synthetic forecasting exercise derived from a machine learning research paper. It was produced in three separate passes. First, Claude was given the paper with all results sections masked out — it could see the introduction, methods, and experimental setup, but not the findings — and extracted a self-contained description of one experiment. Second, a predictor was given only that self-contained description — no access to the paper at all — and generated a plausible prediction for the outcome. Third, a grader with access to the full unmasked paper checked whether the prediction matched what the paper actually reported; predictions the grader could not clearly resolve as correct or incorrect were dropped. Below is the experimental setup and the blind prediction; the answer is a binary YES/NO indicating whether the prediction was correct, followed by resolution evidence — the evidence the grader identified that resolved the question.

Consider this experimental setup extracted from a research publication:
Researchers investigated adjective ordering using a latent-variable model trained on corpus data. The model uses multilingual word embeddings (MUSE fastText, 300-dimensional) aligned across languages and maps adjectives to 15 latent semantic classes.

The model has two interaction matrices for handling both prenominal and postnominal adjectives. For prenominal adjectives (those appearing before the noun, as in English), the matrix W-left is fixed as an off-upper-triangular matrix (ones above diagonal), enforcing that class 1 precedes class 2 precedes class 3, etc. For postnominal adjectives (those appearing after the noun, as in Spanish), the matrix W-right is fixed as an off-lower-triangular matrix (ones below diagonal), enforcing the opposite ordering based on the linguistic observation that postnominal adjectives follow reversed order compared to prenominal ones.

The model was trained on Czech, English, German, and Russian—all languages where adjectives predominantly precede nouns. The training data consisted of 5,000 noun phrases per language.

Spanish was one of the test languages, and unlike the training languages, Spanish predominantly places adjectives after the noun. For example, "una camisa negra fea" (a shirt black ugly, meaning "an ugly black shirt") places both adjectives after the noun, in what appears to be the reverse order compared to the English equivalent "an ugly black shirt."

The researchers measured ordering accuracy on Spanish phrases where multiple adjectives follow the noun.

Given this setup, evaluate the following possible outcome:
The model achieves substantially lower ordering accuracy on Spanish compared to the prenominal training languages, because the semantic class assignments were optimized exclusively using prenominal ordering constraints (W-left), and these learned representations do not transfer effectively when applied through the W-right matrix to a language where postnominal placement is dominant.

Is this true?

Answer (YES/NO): NO